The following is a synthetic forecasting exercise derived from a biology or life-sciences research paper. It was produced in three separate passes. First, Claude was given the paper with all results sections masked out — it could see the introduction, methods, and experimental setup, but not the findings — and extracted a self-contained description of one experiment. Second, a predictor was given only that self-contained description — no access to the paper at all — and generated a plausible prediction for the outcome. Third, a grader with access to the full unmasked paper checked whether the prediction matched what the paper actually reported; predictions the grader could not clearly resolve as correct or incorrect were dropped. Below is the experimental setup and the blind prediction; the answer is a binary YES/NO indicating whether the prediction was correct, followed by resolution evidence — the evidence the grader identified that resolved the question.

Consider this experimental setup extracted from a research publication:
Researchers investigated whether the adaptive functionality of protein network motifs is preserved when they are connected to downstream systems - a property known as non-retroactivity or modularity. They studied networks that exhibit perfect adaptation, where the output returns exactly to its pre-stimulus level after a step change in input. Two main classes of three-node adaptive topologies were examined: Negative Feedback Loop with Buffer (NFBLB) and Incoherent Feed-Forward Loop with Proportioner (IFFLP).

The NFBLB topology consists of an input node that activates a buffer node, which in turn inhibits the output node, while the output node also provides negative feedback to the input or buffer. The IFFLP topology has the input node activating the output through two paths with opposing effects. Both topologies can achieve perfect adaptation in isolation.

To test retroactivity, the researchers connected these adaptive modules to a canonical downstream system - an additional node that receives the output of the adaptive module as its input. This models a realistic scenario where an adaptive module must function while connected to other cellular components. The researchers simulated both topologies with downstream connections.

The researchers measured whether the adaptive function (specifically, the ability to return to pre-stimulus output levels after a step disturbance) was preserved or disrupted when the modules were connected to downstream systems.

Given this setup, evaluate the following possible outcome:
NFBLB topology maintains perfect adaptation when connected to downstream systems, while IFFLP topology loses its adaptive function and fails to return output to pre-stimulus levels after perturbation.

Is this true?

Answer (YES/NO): NO